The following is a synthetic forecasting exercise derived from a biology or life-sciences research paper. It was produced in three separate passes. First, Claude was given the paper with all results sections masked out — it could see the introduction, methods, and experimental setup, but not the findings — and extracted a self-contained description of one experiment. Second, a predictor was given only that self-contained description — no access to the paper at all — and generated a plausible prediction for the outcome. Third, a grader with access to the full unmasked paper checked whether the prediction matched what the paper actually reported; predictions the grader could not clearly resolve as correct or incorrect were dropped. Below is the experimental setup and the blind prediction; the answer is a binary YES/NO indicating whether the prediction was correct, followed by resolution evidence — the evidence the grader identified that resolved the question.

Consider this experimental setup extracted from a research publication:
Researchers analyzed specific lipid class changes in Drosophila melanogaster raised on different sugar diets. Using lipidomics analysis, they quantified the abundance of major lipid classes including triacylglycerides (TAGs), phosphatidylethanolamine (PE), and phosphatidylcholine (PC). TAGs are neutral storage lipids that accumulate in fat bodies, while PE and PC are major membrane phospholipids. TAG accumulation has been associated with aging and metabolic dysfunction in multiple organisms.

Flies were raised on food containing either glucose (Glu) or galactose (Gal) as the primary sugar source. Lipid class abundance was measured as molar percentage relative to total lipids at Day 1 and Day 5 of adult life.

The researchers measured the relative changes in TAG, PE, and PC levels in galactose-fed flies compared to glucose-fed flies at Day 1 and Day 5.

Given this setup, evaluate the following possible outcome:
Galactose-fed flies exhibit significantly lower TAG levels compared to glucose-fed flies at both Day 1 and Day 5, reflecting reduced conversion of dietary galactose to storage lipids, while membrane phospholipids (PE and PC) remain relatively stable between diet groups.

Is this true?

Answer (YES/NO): NO